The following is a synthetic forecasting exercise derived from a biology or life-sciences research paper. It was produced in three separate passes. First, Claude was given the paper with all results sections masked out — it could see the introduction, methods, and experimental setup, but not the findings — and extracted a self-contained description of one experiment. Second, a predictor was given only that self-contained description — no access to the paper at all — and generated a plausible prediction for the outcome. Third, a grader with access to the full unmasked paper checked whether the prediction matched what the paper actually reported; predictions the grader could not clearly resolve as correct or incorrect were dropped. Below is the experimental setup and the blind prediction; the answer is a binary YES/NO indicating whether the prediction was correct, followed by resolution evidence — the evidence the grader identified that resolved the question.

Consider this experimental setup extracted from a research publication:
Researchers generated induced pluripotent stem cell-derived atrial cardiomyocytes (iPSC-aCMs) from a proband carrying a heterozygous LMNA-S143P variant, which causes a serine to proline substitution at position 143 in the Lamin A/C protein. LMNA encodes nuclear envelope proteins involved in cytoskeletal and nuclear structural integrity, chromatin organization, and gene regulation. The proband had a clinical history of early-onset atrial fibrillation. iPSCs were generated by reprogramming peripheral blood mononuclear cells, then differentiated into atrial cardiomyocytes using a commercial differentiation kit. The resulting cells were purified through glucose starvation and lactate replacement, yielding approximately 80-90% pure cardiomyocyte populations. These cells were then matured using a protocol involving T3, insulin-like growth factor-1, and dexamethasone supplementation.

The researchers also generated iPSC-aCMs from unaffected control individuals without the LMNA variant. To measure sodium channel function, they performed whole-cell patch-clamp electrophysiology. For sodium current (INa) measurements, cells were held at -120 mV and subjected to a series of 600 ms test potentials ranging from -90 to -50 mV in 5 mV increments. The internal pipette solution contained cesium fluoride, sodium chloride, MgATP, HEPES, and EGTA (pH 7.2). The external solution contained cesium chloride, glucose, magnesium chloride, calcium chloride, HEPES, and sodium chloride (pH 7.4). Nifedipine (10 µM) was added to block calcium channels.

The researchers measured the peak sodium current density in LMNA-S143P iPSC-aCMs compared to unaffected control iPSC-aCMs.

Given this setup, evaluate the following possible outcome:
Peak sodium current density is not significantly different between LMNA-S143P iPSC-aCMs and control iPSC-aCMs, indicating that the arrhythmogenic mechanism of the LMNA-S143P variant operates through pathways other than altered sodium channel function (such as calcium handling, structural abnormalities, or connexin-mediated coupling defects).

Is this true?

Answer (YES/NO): NO